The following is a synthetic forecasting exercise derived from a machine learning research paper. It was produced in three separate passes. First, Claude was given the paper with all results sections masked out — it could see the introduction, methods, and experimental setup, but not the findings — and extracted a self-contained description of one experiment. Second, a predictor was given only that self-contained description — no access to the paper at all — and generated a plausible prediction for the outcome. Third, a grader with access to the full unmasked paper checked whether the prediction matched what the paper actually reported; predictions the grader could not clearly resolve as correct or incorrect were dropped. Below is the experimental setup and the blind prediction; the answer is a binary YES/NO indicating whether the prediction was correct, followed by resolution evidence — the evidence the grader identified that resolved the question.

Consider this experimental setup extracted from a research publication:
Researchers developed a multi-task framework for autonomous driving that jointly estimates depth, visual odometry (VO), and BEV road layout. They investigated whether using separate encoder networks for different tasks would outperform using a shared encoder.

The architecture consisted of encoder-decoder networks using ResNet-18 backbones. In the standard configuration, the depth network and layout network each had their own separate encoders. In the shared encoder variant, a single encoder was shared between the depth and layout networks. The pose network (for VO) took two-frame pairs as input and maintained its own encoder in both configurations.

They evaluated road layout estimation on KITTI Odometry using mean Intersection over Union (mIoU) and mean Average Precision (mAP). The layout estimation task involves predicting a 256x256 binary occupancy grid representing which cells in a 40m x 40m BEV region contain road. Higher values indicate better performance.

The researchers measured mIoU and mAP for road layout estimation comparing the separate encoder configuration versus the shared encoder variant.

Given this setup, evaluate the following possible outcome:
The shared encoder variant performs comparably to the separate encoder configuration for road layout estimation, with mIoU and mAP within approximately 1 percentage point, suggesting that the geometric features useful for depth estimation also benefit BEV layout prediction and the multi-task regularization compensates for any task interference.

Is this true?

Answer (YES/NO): NO